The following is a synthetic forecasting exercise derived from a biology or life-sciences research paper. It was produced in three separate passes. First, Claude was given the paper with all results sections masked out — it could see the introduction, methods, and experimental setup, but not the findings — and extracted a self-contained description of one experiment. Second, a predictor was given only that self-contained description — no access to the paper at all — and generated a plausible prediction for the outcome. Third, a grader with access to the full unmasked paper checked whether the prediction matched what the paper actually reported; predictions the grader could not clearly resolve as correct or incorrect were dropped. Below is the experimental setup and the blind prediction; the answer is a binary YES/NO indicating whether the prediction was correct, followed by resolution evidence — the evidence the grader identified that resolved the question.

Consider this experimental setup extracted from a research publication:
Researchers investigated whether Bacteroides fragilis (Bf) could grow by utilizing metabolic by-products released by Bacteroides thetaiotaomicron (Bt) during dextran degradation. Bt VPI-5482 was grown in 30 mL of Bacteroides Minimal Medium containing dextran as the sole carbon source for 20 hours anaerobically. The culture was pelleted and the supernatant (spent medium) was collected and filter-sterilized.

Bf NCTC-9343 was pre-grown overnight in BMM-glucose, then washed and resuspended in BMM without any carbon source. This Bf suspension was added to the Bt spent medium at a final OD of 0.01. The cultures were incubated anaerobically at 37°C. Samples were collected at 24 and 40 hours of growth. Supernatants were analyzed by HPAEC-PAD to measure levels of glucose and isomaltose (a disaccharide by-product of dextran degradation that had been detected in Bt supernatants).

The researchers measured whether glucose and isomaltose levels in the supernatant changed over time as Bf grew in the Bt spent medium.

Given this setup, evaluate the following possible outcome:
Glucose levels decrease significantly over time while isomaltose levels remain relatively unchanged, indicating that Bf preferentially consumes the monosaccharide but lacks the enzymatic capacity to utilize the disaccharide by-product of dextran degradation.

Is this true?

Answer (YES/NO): YES